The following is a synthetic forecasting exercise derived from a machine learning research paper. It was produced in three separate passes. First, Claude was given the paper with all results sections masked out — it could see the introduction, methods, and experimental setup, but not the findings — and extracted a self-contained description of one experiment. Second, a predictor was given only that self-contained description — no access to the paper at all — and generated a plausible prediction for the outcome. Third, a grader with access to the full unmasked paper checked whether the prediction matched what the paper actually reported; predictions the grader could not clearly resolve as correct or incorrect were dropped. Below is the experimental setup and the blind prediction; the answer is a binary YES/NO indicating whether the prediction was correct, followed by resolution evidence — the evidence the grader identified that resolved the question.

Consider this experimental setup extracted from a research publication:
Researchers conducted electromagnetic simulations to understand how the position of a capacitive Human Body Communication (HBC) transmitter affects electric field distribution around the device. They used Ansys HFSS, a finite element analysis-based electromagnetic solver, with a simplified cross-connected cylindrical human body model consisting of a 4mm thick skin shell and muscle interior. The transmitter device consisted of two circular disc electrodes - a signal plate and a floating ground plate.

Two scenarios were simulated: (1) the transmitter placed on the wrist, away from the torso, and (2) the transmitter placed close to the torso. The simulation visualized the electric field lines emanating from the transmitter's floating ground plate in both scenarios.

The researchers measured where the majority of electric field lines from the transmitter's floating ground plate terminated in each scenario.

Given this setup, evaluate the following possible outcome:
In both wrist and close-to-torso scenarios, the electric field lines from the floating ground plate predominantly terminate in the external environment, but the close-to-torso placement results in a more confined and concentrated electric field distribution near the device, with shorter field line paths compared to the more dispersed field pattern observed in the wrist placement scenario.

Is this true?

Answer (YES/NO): NO